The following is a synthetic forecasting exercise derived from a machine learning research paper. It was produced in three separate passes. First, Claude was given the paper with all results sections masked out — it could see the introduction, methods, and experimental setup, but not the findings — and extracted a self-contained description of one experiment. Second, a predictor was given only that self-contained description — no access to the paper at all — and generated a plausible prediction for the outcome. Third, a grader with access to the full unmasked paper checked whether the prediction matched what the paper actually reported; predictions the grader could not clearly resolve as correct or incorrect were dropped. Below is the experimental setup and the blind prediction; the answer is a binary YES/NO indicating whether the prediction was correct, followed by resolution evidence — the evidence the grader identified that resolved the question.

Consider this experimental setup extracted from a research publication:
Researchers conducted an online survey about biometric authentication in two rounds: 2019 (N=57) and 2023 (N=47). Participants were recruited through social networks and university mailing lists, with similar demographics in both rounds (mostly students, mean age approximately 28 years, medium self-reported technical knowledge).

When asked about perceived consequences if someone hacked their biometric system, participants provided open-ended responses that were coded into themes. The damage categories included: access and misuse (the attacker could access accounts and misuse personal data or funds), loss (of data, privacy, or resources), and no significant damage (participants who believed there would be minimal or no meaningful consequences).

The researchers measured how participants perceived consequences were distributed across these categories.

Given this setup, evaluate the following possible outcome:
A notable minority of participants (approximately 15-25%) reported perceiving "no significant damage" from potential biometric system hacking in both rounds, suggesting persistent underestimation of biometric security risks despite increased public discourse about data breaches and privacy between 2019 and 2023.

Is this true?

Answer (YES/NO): NO